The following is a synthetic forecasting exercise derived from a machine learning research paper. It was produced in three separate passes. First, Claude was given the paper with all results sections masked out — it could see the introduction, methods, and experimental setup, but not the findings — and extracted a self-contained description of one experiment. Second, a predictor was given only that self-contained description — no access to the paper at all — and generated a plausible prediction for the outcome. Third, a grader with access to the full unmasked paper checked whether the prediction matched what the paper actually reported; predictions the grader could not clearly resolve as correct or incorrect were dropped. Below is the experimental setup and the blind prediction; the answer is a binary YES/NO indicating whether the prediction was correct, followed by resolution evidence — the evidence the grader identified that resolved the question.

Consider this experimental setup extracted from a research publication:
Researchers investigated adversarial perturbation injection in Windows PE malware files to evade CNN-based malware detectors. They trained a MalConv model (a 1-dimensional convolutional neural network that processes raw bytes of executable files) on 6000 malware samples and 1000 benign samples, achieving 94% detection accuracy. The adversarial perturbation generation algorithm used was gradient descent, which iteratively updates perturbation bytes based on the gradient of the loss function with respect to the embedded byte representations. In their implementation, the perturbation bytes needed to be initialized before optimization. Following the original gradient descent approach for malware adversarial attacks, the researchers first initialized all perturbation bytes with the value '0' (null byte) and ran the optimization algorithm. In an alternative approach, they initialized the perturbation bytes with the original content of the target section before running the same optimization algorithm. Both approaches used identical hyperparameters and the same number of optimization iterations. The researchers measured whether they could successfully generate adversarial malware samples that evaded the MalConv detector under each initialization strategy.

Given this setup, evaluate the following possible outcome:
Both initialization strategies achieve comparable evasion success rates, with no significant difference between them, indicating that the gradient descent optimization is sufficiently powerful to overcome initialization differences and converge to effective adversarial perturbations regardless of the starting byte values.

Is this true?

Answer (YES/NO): NO